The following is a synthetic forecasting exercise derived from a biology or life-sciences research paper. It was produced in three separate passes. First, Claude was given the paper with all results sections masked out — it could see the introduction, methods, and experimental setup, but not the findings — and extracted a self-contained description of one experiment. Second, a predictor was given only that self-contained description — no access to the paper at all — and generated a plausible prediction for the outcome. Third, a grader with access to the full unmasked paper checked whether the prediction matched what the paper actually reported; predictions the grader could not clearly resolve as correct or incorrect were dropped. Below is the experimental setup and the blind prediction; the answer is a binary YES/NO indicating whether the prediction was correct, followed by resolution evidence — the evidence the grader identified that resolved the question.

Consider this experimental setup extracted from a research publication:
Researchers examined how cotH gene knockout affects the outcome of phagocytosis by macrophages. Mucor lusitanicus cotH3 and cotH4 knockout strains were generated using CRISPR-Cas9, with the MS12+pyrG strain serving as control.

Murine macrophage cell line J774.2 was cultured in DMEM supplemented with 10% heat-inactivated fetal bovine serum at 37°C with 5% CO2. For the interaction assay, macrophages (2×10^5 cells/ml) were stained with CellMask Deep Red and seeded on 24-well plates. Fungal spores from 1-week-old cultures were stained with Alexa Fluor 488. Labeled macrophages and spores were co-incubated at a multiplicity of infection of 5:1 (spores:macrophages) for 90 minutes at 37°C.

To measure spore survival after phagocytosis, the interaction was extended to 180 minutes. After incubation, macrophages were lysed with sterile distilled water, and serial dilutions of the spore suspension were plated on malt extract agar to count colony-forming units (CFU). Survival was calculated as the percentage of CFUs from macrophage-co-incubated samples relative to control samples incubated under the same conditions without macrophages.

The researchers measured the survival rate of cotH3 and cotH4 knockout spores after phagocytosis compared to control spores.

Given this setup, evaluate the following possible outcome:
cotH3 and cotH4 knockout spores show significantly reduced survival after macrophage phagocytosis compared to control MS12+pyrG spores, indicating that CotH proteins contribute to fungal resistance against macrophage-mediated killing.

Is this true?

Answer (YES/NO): NO